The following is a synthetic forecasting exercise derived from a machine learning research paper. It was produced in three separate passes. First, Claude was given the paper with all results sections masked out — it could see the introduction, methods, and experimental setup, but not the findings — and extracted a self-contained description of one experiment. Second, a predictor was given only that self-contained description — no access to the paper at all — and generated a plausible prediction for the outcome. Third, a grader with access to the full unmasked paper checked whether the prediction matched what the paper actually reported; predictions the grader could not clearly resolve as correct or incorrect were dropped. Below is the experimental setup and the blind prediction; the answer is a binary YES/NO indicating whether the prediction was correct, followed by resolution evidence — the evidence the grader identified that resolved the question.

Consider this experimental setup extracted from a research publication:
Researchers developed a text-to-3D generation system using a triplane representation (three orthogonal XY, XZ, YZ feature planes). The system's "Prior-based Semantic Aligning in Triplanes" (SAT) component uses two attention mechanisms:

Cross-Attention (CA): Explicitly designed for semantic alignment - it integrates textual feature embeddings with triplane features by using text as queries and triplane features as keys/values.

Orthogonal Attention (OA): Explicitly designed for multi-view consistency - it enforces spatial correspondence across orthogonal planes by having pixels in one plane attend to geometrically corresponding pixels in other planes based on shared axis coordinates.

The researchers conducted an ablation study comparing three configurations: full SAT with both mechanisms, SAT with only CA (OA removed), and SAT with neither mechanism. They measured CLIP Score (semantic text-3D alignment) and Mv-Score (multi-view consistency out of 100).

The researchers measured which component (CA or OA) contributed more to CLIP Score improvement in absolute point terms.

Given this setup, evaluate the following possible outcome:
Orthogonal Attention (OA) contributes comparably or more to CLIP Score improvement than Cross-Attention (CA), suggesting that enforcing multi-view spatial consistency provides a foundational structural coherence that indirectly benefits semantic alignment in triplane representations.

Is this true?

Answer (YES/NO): YES